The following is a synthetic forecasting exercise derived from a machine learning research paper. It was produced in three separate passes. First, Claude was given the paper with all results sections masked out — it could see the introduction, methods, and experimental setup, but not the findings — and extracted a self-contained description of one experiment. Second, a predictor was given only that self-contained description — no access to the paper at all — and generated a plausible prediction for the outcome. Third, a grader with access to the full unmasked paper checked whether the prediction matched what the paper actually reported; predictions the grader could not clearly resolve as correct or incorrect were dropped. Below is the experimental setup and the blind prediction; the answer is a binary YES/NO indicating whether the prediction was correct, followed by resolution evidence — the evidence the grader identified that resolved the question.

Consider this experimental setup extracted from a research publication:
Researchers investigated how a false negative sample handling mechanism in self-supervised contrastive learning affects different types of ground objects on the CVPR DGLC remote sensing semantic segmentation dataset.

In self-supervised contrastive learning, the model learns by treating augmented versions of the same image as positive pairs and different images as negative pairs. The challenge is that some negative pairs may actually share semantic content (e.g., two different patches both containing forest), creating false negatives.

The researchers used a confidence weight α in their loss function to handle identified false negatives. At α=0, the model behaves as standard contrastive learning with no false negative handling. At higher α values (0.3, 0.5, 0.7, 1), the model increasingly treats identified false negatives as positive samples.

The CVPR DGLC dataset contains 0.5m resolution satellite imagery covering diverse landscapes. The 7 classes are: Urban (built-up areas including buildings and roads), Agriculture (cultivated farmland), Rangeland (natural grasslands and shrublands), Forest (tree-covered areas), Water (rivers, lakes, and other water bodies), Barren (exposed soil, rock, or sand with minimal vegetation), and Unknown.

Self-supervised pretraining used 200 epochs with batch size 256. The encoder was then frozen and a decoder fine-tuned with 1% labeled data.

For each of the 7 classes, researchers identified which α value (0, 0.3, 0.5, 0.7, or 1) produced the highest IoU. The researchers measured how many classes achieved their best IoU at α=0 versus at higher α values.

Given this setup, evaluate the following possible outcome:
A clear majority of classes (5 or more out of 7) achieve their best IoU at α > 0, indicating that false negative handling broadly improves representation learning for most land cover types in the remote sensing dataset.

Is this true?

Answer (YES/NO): NO